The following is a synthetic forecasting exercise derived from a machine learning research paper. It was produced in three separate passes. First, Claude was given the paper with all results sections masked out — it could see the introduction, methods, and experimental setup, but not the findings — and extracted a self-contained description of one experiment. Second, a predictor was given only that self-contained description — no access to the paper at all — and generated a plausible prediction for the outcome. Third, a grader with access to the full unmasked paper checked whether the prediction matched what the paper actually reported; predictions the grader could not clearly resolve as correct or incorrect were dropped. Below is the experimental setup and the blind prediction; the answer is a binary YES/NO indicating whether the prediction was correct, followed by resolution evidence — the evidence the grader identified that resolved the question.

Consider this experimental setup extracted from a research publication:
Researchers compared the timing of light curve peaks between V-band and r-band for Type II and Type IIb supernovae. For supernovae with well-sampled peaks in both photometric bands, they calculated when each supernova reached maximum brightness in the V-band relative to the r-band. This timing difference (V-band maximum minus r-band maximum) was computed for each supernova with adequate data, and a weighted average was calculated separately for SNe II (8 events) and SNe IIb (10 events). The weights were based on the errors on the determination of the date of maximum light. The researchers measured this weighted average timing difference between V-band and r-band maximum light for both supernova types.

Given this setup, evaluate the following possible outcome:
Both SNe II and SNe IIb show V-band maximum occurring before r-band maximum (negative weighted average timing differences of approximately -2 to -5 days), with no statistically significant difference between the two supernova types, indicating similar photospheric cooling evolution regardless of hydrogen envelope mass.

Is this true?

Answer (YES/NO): NO